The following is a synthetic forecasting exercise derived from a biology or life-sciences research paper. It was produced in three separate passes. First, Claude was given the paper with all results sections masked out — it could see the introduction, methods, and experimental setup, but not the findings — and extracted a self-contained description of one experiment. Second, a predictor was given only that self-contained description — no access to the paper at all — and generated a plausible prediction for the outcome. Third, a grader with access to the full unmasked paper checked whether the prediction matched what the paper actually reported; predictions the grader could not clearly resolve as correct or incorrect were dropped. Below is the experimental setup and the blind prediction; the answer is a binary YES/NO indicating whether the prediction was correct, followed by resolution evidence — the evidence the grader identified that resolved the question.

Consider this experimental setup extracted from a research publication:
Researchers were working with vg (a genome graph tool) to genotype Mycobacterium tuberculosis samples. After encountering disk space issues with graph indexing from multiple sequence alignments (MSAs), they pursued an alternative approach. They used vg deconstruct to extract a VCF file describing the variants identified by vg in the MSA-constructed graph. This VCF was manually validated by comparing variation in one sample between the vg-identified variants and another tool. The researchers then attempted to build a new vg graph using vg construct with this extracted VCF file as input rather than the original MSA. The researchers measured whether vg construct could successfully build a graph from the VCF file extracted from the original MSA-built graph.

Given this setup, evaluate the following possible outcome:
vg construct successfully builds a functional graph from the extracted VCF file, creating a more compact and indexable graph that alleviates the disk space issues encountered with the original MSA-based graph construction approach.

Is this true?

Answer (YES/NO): NO